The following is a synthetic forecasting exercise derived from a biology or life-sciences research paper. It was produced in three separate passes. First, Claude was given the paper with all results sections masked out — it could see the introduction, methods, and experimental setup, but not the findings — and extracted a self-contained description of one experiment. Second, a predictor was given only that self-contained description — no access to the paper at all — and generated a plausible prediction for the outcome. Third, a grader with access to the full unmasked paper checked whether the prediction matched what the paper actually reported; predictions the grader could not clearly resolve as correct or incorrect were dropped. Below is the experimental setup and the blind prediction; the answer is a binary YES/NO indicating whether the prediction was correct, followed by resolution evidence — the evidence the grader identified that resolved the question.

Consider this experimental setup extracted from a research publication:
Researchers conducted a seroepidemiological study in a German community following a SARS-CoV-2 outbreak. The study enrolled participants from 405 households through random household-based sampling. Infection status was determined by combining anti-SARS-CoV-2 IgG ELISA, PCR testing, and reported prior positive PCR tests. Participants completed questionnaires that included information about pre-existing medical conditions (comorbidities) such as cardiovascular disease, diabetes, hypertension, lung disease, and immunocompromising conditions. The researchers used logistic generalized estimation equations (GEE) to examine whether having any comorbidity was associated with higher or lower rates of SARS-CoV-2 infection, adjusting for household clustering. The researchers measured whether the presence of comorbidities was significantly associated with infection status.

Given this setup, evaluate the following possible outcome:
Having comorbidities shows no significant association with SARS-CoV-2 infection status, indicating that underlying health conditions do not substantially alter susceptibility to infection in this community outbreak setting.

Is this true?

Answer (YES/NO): YES